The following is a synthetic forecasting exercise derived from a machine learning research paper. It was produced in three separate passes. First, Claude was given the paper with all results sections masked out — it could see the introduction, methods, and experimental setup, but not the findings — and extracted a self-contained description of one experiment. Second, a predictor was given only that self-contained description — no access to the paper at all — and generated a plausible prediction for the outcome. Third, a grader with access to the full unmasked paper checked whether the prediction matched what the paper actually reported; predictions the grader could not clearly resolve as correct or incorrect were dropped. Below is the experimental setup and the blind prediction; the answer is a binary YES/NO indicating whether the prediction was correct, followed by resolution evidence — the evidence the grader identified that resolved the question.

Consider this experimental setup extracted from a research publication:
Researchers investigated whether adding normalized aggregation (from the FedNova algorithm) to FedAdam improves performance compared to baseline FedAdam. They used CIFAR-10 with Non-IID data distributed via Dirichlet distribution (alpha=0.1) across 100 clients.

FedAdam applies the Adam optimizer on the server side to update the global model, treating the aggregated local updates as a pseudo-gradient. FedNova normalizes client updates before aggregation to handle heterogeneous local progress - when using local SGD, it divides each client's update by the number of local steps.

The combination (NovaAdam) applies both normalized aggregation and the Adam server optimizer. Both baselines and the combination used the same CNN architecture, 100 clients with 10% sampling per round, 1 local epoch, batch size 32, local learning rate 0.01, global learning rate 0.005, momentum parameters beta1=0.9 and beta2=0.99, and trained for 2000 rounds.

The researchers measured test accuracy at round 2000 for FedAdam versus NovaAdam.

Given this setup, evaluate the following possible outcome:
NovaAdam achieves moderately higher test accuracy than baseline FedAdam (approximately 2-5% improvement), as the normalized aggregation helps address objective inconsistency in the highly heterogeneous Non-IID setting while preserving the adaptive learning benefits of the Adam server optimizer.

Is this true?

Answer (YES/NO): NO